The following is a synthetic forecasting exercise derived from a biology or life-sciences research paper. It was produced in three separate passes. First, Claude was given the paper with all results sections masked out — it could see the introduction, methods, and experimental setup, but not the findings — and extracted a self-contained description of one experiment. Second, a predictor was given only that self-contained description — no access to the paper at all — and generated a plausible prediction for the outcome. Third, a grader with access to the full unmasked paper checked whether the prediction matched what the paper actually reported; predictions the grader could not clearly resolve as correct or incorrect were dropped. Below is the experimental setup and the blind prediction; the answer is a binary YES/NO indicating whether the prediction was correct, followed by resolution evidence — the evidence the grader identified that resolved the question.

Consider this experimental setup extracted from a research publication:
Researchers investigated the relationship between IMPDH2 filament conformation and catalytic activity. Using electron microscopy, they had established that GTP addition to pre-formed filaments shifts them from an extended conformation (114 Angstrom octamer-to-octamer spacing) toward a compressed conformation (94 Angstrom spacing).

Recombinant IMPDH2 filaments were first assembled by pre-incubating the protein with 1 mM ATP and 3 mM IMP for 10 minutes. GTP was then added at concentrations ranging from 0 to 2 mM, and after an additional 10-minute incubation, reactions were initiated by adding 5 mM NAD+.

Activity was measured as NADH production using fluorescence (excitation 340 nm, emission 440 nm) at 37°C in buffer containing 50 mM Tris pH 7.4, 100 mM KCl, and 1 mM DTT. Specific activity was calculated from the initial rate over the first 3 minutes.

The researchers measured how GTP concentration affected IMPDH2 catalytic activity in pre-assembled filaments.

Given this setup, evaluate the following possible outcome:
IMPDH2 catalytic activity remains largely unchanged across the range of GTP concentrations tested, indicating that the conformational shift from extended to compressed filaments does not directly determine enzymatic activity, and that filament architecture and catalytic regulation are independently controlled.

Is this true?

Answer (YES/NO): NO